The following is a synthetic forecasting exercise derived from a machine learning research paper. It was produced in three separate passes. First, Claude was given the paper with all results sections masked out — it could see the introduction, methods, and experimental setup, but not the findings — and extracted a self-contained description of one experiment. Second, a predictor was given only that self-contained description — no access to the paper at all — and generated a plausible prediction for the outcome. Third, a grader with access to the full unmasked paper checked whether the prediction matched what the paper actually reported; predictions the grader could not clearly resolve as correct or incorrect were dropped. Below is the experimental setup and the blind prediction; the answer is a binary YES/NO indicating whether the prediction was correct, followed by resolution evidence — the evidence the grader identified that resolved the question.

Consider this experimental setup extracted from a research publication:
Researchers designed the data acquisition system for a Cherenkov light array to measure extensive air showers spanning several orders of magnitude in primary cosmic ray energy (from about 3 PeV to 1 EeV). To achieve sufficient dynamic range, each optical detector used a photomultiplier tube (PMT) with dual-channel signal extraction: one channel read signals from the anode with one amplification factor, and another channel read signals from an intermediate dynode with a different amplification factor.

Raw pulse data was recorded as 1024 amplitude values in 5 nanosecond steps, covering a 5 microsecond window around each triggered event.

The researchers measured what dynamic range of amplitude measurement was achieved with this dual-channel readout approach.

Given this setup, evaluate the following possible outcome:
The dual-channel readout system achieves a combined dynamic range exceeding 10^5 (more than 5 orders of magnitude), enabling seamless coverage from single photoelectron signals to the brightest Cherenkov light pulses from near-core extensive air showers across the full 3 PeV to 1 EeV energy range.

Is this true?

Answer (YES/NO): NO